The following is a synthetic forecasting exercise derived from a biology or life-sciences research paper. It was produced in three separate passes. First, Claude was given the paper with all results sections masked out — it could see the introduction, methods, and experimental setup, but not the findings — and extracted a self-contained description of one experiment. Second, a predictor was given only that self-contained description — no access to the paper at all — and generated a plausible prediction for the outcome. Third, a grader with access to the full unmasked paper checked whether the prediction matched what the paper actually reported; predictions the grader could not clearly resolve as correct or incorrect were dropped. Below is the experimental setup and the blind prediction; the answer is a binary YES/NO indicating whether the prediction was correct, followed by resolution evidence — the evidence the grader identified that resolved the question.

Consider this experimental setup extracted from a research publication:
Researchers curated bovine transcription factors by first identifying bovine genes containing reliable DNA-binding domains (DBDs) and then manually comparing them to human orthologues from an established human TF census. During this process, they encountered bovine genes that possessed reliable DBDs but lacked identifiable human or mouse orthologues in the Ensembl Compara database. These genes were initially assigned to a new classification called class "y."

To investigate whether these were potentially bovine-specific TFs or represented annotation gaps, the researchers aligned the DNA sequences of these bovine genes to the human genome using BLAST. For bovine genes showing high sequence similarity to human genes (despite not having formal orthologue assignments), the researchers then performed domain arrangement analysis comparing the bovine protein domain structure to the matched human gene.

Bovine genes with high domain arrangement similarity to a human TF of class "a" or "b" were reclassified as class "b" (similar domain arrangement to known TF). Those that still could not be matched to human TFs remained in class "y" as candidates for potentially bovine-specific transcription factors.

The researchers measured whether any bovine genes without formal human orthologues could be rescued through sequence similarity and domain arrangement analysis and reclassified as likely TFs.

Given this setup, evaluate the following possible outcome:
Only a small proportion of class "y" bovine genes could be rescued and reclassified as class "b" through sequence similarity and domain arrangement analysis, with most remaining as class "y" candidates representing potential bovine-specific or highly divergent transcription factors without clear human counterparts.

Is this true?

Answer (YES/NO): YES